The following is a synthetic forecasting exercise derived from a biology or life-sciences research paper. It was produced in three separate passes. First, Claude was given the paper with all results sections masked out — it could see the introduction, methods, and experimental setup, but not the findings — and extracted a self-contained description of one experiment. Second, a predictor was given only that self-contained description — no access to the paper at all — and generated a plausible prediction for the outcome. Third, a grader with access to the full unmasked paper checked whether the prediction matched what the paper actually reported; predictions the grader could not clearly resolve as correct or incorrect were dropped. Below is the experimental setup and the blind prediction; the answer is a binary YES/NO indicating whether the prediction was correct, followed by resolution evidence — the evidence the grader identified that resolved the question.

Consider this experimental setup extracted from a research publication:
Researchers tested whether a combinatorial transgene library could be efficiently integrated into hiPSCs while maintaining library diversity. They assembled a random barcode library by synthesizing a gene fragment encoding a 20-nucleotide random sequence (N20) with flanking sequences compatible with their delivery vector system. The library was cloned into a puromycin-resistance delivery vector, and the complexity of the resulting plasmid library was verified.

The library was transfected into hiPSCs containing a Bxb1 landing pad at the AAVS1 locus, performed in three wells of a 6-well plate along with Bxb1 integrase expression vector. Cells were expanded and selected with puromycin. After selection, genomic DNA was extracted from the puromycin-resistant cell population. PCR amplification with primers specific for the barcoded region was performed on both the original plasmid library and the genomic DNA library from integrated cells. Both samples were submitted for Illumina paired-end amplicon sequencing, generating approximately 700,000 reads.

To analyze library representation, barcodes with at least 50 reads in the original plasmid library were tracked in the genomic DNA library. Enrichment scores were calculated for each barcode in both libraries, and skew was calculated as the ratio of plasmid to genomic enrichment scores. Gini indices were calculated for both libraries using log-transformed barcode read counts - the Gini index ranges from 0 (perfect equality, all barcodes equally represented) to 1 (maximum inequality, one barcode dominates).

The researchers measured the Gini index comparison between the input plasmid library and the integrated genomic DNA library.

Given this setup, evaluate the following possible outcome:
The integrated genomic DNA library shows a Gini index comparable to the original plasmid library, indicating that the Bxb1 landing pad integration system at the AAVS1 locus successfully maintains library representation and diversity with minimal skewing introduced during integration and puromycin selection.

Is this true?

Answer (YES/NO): YES